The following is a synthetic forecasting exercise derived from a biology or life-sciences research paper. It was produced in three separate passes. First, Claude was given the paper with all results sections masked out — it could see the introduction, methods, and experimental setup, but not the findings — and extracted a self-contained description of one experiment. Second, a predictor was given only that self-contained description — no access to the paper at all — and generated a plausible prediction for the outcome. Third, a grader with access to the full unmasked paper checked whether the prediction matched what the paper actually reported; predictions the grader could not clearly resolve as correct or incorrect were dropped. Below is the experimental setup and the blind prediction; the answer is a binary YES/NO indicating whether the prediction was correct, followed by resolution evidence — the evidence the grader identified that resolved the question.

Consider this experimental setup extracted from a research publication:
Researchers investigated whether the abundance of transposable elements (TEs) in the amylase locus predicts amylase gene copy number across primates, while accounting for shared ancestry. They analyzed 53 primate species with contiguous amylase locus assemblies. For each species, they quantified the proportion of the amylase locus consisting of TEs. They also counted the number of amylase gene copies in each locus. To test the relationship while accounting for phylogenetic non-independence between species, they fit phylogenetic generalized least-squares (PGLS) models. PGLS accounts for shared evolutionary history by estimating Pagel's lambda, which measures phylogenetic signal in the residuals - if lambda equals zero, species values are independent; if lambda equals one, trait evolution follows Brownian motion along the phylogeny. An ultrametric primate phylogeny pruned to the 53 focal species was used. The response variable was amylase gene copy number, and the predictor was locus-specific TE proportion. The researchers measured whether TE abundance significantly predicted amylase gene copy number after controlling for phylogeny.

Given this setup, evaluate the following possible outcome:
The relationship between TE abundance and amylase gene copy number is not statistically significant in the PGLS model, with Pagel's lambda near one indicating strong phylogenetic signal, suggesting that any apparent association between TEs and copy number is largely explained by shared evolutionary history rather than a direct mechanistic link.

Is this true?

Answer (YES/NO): NO